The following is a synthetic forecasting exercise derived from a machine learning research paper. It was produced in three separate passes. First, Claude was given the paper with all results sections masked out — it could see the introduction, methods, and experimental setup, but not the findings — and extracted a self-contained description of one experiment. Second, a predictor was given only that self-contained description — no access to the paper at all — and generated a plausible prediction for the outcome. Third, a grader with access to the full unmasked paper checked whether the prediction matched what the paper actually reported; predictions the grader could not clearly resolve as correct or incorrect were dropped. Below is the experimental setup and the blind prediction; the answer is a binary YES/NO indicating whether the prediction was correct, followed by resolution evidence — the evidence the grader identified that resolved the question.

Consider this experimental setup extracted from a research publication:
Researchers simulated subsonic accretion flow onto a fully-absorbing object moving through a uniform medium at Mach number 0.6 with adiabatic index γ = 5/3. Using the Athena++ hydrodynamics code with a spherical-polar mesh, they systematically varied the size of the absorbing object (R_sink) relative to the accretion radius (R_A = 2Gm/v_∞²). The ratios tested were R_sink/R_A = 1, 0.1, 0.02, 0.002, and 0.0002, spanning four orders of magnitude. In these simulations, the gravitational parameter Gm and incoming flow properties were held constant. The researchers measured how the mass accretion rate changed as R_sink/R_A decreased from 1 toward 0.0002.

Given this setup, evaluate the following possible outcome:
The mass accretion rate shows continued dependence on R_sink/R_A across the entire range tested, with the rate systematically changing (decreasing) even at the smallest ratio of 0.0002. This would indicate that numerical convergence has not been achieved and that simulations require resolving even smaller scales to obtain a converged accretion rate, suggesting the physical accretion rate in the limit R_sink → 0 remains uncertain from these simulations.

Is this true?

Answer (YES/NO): NO